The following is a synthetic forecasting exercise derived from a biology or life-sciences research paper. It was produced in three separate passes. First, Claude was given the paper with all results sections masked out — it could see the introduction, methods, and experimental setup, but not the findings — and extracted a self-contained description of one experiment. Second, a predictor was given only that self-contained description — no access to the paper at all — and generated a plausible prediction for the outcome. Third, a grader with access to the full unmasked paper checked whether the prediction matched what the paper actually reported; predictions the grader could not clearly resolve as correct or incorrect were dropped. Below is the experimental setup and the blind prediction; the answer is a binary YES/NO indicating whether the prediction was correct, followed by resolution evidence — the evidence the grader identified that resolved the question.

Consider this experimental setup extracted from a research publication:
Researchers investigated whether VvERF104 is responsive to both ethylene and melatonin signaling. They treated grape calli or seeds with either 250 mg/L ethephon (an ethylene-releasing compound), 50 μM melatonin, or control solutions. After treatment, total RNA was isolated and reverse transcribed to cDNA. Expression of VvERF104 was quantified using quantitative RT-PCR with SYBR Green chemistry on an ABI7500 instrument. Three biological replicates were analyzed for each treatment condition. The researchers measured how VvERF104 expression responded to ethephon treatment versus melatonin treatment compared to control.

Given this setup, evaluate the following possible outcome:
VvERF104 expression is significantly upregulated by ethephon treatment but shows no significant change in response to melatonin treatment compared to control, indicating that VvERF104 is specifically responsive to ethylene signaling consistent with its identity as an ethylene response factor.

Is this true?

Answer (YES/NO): NO